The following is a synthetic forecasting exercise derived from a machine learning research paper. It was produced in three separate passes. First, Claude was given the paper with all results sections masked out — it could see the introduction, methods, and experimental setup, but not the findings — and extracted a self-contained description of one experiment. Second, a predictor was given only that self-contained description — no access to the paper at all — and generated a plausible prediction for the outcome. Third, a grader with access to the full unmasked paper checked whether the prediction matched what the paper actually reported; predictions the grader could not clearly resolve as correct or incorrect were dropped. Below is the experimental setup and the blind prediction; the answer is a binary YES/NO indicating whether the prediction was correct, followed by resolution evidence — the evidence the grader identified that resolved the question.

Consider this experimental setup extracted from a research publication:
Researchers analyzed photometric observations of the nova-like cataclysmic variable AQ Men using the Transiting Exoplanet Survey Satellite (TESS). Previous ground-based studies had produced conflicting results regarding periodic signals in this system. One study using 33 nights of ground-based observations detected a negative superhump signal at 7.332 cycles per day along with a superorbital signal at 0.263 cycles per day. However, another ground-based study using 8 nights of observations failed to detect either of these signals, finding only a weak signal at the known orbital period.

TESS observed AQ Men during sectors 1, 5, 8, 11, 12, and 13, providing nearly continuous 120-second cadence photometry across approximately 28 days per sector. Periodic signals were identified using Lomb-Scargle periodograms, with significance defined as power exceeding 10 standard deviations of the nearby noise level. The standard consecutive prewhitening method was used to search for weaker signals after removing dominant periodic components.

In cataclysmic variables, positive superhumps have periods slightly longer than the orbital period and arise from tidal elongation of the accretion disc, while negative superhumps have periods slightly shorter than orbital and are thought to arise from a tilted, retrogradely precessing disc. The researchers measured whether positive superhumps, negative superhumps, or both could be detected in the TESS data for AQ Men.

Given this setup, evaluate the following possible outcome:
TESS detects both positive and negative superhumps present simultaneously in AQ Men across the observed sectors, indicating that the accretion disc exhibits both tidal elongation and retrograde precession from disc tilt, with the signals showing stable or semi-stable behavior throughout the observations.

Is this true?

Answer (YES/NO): NO